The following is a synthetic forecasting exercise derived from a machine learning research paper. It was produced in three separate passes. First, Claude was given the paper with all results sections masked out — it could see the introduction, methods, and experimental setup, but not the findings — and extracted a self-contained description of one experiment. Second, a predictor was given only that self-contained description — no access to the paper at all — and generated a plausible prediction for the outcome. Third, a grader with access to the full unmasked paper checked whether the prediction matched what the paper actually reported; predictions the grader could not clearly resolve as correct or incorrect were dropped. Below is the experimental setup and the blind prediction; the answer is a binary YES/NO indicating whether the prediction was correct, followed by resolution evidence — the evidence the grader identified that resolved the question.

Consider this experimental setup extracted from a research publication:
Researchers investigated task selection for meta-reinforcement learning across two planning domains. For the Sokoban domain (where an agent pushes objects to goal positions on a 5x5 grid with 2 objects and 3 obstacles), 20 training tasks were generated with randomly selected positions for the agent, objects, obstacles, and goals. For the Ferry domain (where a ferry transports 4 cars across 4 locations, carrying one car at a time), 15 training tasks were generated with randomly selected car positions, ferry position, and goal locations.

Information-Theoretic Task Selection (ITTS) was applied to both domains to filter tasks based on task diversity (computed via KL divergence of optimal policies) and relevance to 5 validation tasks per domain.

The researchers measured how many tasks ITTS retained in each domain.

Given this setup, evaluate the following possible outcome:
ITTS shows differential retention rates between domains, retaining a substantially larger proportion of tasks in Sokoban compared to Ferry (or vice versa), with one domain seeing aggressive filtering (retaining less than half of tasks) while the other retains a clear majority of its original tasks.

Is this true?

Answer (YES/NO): NO